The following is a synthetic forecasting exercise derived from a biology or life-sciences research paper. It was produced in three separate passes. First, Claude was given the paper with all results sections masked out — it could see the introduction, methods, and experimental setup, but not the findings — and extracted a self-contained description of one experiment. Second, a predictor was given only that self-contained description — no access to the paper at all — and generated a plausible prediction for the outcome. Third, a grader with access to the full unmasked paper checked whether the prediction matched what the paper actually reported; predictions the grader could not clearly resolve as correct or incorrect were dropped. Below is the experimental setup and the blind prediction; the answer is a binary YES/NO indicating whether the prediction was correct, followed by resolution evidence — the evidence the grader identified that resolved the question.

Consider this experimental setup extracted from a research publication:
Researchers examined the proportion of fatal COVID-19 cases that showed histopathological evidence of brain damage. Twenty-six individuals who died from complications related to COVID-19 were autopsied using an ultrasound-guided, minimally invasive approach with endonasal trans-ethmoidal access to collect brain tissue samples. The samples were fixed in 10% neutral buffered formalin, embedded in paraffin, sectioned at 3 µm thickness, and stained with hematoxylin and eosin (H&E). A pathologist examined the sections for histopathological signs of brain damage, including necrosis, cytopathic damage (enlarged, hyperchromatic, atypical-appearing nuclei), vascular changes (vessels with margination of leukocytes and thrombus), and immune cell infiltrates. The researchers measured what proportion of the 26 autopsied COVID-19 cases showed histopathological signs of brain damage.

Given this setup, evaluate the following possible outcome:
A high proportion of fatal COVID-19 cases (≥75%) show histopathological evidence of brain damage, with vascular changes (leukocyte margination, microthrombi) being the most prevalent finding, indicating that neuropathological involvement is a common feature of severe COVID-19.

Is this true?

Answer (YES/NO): NO